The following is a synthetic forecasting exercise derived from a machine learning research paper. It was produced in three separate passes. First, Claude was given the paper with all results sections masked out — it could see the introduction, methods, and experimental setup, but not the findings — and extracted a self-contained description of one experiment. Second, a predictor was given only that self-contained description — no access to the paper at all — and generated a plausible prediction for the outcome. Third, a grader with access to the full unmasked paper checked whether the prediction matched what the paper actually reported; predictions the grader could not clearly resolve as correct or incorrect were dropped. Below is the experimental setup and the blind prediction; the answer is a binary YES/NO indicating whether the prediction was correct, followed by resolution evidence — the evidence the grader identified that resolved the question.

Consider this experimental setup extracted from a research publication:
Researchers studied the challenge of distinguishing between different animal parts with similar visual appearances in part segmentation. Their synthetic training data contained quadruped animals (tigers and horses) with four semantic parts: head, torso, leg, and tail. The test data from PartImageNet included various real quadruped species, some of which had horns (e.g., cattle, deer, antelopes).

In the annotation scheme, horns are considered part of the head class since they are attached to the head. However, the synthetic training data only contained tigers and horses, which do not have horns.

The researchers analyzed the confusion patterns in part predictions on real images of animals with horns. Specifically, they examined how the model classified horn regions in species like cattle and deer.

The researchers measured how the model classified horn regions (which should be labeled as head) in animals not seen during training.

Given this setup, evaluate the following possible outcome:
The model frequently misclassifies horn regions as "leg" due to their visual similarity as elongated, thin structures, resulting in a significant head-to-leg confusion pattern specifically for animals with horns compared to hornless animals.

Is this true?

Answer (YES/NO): NO